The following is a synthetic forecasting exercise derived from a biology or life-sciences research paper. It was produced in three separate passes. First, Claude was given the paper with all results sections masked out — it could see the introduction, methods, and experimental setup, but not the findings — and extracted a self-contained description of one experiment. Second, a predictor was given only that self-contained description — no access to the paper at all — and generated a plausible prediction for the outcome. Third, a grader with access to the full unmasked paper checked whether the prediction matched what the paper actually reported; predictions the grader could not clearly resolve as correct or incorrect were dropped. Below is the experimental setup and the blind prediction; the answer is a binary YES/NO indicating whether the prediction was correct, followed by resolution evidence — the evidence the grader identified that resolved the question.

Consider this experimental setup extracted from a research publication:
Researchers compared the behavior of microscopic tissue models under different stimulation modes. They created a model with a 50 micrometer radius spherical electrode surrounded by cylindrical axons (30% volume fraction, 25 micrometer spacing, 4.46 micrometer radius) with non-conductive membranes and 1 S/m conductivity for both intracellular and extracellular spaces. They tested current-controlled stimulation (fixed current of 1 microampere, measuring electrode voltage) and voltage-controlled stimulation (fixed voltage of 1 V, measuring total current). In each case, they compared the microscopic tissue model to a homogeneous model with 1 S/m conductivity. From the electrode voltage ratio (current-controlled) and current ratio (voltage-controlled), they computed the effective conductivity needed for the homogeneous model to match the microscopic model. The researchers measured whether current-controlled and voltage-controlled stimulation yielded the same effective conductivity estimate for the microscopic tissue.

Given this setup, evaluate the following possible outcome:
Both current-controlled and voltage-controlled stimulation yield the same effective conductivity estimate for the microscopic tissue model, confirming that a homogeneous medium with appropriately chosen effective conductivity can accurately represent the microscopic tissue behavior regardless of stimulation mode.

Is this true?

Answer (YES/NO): YES